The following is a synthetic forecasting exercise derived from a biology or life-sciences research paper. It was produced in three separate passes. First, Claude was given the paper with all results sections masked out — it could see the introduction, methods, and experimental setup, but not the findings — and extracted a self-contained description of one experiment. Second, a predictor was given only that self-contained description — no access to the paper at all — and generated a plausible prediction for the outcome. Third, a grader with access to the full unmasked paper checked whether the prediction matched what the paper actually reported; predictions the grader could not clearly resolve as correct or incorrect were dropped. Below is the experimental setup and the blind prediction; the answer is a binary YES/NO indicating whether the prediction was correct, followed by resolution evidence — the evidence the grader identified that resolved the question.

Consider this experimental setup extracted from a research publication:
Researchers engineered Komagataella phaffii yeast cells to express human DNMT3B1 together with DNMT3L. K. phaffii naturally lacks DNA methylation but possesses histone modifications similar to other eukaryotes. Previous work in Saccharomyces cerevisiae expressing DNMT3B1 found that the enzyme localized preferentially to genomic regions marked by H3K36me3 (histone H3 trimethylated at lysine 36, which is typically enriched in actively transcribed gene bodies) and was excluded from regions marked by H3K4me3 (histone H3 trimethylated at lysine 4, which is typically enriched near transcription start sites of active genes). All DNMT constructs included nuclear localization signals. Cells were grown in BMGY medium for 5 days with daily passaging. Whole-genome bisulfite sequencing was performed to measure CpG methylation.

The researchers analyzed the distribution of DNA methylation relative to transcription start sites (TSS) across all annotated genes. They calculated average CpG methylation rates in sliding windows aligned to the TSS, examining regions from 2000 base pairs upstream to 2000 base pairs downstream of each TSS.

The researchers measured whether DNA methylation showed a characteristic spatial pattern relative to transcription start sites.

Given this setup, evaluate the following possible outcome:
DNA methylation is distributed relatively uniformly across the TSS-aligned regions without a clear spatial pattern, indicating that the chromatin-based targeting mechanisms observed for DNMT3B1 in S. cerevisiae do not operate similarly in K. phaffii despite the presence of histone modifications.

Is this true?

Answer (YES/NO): NO